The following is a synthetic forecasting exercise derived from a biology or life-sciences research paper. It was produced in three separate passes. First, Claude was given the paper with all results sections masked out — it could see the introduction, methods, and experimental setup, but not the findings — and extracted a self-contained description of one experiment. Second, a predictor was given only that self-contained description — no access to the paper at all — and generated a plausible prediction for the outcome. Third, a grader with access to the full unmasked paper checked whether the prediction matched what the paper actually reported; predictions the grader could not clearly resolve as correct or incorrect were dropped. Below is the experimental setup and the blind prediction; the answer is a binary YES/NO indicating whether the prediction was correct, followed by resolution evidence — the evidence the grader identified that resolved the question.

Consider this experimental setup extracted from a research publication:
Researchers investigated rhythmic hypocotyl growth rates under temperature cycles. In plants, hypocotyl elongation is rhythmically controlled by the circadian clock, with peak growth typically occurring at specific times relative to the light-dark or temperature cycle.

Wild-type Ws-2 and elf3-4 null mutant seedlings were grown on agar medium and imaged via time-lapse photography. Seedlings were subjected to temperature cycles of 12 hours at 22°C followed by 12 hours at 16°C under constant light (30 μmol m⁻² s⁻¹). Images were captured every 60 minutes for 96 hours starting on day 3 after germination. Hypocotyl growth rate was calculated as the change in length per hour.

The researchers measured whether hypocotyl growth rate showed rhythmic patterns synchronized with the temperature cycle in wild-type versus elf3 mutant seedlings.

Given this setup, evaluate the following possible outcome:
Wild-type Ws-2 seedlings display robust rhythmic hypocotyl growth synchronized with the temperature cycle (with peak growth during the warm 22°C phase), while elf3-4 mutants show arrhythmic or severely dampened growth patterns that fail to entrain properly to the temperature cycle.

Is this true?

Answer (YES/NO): YES